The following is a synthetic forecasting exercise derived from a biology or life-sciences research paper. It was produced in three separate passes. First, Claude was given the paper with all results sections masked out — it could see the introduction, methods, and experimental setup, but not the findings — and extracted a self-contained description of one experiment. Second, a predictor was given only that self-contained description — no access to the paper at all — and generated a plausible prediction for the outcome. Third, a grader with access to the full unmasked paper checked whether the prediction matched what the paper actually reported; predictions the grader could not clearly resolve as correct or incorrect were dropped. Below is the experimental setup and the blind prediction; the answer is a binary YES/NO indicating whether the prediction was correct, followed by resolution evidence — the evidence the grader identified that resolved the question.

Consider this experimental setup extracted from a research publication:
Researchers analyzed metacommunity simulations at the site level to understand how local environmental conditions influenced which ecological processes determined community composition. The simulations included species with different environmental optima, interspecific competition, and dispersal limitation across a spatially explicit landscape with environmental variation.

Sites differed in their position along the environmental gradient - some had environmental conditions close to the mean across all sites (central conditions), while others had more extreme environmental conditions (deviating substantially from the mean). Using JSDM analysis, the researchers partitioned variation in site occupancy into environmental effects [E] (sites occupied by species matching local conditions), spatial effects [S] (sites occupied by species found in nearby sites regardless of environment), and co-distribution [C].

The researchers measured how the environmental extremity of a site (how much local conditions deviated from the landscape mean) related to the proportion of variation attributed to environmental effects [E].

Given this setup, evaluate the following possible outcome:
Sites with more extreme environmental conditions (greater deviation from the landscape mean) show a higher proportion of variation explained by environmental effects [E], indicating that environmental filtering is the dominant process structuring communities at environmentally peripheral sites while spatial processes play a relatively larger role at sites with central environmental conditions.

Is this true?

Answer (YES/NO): YES